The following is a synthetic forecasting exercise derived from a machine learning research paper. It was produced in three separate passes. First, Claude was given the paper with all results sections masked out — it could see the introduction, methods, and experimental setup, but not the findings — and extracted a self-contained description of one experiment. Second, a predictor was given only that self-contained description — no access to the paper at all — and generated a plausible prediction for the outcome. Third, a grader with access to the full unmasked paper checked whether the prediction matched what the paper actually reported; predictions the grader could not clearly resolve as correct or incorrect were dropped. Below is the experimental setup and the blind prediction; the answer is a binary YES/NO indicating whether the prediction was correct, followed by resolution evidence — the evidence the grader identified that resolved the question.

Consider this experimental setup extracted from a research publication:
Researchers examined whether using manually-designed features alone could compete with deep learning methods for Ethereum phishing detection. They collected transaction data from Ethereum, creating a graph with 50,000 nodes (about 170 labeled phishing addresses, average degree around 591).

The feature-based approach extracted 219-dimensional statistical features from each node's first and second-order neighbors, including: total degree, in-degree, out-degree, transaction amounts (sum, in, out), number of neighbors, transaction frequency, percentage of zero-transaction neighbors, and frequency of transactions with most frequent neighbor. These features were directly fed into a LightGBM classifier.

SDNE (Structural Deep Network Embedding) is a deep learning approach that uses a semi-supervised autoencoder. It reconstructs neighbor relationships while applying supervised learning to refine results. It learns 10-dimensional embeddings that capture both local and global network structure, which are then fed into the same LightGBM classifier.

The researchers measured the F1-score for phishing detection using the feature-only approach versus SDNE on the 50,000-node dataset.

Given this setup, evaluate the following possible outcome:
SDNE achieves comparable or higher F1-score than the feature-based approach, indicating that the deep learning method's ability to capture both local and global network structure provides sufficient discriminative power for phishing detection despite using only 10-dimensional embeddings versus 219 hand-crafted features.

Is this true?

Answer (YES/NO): NO